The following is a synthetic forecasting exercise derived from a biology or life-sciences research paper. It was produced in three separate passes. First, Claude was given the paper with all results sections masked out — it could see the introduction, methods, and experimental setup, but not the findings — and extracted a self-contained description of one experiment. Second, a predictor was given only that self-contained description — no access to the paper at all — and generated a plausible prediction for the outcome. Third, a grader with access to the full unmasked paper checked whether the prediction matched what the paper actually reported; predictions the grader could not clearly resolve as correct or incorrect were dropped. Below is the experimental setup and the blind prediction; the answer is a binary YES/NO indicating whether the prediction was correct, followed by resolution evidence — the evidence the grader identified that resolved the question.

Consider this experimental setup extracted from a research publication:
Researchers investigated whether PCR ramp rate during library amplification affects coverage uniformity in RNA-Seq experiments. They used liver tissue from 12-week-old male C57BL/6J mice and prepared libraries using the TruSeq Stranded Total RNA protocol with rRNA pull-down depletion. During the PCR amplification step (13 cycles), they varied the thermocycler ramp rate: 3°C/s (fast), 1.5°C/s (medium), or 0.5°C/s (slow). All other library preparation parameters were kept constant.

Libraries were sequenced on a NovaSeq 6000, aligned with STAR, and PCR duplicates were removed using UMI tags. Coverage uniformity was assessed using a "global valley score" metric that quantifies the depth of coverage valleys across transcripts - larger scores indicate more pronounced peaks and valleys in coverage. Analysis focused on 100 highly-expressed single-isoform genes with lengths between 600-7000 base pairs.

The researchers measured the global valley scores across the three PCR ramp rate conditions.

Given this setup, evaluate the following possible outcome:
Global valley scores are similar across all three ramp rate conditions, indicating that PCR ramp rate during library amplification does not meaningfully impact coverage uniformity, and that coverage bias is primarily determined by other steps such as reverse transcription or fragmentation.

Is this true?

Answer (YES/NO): NO